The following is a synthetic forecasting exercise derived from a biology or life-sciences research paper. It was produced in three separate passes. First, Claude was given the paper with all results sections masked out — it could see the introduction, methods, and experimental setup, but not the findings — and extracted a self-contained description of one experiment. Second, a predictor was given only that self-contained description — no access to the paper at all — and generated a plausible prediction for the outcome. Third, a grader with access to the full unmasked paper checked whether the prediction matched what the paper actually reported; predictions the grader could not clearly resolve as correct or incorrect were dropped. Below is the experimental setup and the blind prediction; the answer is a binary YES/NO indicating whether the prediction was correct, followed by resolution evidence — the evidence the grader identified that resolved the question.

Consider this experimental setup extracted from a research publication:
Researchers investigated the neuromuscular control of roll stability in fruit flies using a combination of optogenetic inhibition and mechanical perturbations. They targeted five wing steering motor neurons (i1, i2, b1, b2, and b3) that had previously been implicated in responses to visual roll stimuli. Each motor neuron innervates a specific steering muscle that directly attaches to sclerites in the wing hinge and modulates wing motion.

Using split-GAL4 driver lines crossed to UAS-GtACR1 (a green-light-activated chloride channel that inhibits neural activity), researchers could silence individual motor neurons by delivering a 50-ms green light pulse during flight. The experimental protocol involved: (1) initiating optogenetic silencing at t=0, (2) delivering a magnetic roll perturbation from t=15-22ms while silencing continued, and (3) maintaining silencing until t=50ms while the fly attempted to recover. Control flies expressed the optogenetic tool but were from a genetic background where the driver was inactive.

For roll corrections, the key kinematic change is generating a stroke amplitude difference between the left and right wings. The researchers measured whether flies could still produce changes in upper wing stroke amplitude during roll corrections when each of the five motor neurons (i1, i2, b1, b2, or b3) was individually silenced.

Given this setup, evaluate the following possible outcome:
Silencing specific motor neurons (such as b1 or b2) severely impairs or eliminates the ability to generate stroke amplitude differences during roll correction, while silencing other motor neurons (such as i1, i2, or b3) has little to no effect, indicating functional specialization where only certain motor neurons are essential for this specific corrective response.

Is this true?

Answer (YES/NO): NO